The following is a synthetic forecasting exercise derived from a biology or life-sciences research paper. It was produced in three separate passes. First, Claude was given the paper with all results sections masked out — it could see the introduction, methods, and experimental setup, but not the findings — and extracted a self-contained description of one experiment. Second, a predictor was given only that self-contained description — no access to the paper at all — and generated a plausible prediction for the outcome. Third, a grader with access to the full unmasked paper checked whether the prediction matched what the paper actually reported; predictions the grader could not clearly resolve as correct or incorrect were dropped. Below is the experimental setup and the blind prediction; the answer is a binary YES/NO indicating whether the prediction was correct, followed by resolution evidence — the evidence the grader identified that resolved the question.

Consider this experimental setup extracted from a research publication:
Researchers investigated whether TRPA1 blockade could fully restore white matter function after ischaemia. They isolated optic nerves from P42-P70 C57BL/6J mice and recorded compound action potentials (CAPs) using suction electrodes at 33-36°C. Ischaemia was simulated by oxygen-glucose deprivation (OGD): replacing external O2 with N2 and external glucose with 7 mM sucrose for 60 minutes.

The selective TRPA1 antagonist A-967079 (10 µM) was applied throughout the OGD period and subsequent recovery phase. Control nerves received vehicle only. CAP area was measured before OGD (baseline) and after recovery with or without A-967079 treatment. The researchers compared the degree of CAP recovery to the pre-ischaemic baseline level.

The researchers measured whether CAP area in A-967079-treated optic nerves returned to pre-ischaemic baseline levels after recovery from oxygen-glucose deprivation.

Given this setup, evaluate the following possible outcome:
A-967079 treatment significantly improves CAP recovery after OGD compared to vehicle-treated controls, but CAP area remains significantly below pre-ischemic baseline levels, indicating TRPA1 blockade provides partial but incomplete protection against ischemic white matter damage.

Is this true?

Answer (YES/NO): YES